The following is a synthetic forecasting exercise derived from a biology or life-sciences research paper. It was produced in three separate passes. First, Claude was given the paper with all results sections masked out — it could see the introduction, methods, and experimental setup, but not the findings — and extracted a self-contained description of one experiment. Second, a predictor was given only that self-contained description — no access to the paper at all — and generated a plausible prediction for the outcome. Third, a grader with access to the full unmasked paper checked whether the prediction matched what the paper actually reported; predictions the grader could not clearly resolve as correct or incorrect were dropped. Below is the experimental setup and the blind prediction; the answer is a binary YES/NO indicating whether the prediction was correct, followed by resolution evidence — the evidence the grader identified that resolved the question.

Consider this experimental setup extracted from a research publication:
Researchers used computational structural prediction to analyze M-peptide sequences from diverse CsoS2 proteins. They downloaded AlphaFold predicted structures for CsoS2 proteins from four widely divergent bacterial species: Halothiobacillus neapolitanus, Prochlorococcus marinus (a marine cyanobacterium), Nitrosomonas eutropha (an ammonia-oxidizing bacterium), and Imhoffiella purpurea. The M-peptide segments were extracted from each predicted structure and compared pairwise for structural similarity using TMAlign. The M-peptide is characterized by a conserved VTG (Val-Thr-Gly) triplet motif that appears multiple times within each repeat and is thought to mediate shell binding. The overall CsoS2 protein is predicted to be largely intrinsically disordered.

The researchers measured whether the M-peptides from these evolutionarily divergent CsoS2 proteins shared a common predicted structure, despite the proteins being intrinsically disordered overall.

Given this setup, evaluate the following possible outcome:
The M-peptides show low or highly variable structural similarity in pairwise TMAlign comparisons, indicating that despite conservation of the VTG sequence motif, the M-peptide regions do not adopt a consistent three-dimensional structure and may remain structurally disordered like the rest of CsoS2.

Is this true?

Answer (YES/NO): NO